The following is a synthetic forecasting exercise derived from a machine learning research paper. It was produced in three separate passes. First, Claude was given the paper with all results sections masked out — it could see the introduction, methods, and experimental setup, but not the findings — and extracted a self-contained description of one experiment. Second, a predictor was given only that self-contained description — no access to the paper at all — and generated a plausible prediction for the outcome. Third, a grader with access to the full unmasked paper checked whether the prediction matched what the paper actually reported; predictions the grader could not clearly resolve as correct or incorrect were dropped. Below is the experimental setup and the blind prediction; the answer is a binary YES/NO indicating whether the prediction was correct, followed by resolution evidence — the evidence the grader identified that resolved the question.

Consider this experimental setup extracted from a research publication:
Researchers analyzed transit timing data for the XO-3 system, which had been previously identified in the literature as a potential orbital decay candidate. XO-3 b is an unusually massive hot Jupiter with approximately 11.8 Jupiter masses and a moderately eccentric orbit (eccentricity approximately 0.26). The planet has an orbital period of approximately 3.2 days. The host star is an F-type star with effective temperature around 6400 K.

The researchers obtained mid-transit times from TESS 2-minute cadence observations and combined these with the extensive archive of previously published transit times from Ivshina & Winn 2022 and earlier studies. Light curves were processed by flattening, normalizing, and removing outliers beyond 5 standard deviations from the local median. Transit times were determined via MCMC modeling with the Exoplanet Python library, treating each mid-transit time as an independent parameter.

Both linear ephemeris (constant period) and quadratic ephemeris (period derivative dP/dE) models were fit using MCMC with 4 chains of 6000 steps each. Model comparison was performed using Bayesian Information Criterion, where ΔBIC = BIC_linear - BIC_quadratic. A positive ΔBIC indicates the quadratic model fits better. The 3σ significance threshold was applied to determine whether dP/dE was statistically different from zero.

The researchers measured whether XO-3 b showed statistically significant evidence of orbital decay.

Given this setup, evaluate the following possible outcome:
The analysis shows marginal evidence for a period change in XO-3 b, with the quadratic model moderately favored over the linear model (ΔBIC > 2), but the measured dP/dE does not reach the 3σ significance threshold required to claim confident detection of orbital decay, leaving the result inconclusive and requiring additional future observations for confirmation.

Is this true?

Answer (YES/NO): NO